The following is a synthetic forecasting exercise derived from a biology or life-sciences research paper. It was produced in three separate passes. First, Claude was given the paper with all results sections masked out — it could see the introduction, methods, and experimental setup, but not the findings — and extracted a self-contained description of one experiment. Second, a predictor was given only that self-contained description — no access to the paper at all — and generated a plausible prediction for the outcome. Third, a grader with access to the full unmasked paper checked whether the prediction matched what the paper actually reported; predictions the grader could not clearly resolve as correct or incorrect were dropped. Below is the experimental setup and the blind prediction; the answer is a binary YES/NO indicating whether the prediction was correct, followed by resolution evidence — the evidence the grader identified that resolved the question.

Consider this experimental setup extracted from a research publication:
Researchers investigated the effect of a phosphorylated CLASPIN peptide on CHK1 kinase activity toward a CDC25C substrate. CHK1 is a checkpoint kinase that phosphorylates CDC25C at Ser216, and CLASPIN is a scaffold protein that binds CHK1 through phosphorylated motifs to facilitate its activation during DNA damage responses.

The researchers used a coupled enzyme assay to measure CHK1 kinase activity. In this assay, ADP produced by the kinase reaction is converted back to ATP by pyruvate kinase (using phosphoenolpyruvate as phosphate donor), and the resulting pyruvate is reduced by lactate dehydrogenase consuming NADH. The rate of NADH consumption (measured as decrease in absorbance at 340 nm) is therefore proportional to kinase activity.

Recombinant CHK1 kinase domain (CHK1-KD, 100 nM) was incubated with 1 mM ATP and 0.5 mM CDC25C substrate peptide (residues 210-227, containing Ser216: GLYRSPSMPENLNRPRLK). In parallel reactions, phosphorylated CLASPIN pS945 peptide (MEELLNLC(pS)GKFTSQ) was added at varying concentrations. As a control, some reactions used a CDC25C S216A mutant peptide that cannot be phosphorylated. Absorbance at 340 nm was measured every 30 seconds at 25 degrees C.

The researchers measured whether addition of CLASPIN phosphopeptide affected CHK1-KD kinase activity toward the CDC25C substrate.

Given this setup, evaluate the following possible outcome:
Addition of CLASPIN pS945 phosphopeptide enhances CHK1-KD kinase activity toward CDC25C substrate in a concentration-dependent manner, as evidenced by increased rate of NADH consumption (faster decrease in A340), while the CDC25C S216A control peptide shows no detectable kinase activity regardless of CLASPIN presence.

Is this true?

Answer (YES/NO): NO